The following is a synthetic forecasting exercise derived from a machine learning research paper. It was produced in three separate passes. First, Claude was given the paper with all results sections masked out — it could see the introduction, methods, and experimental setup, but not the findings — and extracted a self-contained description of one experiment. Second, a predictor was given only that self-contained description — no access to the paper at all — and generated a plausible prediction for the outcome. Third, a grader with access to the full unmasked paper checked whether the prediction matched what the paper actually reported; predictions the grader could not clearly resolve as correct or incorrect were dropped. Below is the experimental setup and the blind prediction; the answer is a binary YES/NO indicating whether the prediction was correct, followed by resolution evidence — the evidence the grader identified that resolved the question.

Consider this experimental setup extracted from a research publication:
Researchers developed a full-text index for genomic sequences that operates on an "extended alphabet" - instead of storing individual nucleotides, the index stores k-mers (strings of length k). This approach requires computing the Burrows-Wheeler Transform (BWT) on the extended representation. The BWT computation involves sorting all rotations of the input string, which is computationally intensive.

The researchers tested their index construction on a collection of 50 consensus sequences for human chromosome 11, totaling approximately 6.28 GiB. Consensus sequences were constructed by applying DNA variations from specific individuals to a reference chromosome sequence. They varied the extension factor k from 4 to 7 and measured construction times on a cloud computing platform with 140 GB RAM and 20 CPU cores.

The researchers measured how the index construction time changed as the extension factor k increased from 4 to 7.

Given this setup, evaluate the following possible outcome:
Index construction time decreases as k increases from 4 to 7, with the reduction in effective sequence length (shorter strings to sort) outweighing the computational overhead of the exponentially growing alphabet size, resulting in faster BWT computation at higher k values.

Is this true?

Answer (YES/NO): YES